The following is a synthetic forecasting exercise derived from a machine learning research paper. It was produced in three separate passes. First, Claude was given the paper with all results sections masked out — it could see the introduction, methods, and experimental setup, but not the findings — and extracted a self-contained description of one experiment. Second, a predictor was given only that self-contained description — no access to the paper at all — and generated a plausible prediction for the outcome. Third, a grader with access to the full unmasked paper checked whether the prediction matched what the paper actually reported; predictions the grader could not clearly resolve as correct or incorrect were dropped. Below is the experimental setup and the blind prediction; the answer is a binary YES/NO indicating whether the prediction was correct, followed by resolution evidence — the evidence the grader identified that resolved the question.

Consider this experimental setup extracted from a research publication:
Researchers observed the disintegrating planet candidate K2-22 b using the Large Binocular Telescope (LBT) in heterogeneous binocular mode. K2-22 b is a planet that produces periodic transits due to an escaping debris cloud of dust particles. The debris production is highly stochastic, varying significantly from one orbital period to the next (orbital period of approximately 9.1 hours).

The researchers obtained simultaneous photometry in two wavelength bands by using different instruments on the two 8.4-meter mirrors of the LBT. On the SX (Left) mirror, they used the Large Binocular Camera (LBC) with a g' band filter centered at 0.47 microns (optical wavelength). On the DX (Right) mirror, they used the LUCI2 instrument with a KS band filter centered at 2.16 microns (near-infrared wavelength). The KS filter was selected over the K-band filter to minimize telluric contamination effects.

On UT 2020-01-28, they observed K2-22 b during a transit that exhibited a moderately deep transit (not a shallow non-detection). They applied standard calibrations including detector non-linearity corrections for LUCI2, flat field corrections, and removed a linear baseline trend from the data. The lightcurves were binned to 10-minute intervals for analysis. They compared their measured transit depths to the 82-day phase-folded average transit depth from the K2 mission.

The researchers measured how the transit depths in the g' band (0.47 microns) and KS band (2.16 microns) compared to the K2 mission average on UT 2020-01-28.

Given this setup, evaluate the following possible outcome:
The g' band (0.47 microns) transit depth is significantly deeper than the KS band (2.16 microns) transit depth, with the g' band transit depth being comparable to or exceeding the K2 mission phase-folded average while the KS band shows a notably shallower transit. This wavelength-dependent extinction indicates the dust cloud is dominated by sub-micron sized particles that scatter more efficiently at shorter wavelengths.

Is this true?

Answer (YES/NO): NO